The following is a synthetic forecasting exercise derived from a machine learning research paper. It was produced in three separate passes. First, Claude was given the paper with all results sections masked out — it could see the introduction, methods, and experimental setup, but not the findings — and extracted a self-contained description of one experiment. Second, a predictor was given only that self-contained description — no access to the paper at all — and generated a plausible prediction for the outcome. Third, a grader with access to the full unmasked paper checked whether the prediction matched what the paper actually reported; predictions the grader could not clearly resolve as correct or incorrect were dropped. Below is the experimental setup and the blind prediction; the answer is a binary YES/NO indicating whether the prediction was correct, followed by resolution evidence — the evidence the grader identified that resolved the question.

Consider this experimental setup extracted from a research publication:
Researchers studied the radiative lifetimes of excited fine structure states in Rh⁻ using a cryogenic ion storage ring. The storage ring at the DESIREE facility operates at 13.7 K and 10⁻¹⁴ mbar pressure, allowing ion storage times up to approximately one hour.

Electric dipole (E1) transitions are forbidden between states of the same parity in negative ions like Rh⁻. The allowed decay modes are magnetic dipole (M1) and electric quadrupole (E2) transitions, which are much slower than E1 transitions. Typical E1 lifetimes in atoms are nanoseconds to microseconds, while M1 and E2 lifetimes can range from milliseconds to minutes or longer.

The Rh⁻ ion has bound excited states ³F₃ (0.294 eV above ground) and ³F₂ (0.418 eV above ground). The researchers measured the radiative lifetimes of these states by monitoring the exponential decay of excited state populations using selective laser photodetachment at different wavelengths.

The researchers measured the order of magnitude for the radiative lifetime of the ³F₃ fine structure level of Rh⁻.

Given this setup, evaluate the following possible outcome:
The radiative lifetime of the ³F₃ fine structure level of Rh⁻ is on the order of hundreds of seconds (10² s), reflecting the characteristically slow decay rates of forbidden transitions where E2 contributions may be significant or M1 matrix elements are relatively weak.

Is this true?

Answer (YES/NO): NO